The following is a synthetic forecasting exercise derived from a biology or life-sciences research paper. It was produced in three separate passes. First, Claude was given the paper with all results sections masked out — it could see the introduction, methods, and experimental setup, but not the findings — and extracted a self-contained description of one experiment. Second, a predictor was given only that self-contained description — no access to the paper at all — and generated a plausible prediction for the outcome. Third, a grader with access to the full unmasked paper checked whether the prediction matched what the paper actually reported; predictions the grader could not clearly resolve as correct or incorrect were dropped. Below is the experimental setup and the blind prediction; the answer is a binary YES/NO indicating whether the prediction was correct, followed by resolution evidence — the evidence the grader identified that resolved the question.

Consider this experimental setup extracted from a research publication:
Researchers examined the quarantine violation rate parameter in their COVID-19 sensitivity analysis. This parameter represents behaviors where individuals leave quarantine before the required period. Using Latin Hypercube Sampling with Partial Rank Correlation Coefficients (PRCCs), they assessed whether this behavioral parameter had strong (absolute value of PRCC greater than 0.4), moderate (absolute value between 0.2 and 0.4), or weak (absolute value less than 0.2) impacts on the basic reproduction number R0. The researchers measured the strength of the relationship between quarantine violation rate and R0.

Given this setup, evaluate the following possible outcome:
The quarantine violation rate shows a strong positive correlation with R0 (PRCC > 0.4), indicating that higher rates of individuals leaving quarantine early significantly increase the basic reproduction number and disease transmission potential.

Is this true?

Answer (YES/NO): NO